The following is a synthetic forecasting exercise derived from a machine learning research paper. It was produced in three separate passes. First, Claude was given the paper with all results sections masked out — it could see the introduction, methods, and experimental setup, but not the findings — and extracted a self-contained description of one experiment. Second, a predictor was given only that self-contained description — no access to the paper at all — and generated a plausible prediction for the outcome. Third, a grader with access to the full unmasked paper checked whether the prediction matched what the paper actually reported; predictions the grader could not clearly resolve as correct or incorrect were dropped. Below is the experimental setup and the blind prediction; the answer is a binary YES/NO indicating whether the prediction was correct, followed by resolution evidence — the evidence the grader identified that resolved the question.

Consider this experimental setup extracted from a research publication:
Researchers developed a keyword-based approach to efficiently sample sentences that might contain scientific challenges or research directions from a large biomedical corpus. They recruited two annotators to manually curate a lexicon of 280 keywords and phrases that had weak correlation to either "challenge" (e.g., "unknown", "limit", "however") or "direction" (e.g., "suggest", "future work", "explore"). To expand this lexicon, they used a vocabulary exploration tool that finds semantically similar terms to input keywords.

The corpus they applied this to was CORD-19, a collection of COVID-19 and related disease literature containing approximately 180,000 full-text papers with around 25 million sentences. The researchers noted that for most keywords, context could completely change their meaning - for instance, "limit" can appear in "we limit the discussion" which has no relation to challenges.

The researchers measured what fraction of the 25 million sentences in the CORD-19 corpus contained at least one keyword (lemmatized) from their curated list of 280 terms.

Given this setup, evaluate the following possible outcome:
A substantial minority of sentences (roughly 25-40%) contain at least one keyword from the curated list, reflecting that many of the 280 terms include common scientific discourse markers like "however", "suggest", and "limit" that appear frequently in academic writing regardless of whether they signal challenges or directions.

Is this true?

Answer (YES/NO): YES